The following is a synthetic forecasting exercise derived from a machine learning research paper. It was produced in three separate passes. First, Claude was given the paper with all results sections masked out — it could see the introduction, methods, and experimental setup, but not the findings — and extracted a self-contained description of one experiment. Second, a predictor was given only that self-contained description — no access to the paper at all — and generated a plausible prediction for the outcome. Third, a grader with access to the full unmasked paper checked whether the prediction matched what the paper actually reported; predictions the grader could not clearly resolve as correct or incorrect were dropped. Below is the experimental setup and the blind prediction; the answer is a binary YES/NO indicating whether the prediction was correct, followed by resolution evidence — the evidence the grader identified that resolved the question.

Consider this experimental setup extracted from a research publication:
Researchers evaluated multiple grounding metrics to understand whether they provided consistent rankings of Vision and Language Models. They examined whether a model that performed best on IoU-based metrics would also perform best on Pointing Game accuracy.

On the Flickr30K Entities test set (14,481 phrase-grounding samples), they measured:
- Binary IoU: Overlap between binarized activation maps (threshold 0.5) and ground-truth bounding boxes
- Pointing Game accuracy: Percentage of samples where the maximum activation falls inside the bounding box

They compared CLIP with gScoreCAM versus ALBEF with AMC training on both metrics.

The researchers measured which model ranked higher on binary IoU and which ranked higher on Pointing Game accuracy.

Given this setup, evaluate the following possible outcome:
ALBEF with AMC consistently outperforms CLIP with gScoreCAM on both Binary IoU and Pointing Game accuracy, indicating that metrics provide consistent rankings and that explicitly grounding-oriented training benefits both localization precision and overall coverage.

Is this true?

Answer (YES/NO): NO